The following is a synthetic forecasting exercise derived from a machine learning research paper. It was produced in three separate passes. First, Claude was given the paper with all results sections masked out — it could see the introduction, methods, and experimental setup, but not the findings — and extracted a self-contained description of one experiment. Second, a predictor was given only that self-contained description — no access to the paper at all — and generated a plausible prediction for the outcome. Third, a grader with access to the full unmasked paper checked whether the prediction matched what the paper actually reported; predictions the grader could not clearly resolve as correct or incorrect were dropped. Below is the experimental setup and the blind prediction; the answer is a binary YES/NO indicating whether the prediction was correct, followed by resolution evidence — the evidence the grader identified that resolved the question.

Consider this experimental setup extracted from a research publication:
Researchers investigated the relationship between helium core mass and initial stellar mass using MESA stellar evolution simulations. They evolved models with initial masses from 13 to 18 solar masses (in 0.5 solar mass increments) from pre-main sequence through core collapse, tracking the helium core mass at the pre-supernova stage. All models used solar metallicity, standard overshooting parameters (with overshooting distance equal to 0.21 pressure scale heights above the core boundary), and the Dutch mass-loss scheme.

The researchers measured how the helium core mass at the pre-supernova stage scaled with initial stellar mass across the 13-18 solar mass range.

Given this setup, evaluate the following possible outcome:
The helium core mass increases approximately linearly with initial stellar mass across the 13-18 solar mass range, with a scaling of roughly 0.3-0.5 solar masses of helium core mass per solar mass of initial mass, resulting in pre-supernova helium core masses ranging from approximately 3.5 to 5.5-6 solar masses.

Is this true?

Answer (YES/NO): NO